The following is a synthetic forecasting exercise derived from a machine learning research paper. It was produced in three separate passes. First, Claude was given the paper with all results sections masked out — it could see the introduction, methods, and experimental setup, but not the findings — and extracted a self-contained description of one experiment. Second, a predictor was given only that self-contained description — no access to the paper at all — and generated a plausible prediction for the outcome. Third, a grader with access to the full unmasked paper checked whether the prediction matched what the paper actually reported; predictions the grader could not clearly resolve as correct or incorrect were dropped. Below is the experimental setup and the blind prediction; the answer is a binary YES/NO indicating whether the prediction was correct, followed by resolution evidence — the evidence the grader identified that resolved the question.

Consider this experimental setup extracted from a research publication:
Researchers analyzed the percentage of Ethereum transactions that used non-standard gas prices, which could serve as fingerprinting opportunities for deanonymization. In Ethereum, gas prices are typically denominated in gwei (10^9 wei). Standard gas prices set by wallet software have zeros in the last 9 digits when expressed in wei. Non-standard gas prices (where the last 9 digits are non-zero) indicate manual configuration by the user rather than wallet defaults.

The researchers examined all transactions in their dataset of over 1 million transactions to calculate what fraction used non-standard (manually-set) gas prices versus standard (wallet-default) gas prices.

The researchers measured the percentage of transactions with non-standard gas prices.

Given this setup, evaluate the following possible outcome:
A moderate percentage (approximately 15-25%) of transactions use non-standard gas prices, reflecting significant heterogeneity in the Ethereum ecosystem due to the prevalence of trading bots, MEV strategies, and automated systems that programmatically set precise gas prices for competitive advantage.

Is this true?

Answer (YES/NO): NO